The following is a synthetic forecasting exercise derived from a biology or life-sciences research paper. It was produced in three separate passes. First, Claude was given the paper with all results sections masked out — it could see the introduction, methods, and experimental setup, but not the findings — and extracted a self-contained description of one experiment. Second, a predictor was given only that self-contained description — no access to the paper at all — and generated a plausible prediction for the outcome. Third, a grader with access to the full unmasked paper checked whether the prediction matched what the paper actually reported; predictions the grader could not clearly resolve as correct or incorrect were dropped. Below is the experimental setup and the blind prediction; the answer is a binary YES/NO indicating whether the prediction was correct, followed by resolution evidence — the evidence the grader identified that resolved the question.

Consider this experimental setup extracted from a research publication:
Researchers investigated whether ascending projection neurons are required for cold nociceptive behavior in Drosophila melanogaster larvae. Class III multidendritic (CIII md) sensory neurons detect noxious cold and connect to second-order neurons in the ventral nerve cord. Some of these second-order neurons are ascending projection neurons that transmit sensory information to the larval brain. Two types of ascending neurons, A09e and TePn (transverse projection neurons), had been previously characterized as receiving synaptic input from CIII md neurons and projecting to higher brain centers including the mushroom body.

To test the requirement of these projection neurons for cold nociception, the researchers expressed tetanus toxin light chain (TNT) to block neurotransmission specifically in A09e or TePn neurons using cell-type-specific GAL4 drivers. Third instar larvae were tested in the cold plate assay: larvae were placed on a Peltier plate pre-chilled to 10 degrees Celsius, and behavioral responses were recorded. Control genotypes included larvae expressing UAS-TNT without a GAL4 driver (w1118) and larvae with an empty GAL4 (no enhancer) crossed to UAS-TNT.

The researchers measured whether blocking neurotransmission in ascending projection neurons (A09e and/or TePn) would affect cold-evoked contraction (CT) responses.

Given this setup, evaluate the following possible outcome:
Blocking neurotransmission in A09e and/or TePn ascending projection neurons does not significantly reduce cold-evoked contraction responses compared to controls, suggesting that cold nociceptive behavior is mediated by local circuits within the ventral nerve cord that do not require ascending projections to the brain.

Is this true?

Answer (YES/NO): NO